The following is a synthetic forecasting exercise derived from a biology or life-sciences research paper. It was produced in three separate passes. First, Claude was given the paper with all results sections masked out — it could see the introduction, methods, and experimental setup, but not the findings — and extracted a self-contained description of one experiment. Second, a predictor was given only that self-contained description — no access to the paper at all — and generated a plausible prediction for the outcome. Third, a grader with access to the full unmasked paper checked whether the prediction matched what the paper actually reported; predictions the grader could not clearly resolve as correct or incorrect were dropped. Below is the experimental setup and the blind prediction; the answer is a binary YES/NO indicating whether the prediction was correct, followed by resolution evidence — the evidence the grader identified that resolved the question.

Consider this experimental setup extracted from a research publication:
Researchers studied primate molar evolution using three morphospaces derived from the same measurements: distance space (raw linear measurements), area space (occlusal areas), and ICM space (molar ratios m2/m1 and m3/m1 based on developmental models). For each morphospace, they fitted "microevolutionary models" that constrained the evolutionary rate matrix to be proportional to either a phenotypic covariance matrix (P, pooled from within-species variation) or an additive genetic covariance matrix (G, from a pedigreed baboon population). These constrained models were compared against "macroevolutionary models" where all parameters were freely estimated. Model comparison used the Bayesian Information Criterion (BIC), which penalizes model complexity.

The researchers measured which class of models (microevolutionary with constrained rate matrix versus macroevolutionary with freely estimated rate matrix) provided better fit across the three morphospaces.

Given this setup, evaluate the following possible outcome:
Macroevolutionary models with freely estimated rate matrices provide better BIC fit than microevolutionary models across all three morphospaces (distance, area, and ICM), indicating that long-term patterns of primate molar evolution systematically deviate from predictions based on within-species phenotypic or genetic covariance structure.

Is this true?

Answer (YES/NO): NO